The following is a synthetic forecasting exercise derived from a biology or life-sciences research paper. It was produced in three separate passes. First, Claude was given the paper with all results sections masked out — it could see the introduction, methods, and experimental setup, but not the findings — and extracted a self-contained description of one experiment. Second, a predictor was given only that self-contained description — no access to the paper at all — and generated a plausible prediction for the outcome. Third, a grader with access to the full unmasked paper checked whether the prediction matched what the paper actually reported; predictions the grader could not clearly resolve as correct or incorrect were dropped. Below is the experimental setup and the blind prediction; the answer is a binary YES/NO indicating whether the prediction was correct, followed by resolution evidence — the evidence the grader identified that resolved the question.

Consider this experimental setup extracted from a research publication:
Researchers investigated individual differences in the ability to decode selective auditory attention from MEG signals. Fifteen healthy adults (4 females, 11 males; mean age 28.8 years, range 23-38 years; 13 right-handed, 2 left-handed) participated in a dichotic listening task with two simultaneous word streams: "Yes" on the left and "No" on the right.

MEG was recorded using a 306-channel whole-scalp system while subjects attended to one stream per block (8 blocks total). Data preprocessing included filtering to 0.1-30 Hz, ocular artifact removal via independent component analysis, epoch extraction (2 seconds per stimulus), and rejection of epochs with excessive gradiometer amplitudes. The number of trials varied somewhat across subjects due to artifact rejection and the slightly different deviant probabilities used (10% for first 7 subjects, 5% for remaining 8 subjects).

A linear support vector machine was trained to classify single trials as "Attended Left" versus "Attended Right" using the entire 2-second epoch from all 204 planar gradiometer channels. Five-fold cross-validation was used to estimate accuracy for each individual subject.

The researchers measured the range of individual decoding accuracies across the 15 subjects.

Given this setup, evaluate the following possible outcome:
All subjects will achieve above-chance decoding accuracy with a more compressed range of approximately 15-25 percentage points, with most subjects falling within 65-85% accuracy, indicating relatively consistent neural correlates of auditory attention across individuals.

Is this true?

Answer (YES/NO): NO